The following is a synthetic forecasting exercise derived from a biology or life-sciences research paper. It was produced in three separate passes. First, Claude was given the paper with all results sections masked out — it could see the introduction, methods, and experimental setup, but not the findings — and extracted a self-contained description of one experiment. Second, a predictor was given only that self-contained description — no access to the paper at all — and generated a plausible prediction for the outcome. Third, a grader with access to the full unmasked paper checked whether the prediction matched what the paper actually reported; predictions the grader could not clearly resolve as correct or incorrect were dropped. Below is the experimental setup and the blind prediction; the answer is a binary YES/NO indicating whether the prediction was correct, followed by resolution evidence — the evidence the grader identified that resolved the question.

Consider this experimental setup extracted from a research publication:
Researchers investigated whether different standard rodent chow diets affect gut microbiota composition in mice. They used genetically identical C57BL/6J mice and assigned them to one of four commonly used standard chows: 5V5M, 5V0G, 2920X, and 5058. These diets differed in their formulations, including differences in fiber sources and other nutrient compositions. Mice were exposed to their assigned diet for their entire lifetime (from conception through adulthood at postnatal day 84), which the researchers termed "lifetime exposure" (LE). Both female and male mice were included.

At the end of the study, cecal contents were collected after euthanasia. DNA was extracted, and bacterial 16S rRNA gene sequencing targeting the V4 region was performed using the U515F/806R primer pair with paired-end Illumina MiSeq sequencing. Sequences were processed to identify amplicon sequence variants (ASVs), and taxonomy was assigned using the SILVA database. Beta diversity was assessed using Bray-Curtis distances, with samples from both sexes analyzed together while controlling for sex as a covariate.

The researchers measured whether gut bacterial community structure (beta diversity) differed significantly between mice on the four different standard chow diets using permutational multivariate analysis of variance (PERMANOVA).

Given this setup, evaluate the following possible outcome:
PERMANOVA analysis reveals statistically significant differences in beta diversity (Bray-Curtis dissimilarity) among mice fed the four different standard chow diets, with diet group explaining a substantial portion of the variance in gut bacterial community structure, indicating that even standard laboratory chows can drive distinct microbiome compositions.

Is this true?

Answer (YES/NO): YES